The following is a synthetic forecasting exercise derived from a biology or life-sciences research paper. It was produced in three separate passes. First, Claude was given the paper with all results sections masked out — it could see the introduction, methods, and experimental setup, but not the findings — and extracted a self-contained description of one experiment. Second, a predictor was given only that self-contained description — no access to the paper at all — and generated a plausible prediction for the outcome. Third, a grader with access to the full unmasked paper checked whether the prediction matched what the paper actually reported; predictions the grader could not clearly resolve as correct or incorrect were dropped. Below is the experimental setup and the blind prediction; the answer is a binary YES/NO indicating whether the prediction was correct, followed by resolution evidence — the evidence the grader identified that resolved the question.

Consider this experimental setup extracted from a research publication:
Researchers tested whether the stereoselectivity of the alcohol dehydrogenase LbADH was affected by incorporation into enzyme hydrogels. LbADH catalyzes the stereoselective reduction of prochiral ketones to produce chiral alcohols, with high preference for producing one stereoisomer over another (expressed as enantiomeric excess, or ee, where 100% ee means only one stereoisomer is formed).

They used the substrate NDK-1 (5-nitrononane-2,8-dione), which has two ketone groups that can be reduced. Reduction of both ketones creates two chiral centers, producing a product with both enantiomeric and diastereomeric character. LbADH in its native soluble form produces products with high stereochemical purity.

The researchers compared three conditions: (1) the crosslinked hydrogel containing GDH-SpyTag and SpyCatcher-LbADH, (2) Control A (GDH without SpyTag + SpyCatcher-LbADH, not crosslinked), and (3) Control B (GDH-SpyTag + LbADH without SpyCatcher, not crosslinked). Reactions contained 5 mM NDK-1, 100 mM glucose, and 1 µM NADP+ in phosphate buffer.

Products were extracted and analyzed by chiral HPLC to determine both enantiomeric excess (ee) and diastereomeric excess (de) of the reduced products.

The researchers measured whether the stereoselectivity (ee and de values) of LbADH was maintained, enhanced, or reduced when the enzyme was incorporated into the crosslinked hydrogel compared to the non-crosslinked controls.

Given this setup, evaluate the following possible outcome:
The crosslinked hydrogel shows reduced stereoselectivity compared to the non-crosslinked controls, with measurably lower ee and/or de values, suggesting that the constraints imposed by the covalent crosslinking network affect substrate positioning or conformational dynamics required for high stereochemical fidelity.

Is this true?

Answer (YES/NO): NO